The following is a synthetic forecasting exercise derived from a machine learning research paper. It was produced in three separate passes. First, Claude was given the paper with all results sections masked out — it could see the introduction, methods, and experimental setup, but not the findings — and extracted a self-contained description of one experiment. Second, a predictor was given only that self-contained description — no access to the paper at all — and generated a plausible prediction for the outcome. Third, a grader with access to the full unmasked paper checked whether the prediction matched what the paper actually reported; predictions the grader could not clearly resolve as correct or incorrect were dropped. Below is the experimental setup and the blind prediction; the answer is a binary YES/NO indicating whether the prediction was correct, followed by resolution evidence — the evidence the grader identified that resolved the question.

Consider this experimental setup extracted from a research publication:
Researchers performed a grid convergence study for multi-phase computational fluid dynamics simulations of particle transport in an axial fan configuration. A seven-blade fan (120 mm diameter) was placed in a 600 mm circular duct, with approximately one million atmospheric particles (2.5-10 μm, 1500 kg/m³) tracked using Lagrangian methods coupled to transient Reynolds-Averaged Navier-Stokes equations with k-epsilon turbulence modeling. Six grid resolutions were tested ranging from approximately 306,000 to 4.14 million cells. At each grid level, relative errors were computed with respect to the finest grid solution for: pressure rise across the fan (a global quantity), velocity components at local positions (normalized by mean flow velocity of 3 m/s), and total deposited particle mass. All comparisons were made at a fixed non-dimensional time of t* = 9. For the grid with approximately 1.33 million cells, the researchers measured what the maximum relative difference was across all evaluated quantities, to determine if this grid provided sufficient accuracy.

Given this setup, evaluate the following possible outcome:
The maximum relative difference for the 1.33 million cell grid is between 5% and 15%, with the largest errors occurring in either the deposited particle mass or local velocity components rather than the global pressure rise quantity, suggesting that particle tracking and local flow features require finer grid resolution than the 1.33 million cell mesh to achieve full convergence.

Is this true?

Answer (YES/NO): YES